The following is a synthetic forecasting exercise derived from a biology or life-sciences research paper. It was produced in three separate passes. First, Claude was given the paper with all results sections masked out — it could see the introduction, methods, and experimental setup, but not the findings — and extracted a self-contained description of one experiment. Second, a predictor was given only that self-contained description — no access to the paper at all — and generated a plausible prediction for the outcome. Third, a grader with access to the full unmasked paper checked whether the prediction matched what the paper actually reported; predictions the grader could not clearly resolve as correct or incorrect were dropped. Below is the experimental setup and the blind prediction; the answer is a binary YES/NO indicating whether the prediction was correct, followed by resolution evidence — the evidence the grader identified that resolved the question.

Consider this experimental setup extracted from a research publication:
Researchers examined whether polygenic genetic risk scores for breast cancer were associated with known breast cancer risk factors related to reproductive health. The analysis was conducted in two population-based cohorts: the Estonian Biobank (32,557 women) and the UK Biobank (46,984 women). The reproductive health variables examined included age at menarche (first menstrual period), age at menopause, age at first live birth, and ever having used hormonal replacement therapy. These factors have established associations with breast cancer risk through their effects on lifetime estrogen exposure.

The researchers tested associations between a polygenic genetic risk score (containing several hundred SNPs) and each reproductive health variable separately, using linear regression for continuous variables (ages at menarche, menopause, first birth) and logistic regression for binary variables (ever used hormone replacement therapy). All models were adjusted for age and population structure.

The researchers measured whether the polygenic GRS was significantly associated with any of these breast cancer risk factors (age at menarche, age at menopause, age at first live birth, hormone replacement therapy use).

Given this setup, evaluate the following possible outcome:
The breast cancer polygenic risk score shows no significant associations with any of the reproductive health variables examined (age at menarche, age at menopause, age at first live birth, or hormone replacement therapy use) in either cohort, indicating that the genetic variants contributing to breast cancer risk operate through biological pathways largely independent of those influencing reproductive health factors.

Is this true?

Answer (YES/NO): NO